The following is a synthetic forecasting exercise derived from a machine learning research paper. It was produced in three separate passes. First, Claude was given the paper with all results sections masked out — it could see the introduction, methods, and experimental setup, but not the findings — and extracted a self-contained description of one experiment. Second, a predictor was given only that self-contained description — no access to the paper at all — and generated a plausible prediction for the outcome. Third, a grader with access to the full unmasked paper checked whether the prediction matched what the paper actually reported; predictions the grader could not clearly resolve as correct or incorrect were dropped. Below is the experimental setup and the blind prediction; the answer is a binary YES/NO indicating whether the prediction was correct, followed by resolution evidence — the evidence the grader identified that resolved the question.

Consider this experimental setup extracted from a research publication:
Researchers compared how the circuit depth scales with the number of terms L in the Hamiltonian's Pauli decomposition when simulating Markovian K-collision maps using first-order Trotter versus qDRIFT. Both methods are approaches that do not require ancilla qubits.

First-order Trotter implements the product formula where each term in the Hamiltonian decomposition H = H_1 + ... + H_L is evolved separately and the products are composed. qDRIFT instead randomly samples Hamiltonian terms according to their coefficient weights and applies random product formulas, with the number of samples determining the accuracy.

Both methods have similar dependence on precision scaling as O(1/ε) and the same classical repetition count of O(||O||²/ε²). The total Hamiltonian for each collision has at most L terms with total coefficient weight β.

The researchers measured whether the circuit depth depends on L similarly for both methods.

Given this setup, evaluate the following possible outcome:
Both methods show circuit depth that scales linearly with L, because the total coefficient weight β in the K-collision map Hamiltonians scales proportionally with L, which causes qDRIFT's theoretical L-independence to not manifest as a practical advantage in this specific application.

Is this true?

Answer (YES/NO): NO